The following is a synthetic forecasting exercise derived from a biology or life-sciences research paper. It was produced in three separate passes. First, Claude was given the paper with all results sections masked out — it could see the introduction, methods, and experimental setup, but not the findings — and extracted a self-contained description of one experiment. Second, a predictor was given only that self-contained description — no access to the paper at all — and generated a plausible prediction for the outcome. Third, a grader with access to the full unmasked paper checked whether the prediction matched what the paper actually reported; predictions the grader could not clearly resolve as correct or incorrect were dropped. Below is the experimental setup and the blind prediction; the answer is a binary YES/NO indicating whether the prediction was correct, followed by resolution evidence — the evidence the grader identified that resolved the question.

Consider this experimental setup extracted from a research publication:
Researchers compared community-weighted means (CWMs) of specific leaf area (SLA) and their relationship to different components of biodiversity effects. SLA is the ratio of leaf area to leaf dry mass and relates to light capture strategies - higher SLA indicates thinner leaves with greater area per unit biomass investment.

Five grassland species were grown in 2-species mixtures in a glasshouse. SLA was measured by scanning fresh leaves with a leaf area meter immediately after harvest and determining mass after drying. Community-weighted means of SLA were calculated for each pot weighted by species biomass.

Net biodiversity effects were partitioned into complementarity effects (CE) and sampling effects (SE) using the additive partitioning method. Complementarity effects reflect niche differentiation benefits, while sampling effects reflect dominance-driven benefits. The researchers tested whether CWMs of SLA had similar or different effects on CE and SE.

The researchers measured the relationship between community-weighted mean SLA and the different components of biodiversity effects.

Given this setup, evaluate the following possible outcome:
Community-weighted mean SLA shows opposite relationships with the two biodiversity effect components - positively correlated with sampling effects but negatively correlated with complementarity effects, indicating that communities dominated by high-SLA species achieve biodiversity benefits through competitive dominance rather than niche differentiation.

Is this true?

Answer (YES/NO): YES